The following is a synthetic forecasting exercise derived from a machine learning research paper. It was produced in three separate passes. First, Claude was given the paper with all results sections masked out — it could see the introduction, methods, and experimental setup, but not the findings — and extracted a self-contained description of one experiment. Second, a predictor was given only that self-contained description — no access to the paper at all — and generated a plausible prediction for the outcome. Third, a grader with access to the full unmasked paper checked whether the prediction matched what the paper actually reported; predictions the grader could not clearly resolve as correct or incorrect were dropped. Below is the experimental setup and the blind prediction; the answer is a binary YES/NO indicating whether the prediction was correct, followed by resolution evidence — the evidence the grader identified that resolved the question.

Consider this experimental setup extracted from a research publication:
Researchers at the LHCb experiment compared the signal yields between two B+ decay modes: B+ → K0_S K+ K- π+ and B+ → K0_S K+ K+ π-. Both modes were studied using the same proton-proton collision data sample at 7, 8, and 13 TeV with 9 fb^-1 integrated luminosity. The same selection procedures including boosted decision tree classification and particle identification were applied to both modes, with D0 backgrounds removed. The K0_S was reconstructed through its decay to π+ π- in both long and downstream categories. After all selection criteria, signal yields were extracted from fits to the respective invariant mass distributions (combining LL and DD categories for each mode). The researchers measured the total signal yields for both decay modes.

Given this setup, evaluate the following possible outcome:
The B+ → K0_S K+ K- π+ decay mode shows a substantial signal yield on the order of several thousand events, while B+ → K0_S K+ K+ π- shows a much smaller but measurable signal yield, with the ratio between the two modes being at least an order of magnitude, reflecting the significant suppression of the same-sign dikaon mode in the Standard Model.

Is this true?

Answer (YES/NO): NO